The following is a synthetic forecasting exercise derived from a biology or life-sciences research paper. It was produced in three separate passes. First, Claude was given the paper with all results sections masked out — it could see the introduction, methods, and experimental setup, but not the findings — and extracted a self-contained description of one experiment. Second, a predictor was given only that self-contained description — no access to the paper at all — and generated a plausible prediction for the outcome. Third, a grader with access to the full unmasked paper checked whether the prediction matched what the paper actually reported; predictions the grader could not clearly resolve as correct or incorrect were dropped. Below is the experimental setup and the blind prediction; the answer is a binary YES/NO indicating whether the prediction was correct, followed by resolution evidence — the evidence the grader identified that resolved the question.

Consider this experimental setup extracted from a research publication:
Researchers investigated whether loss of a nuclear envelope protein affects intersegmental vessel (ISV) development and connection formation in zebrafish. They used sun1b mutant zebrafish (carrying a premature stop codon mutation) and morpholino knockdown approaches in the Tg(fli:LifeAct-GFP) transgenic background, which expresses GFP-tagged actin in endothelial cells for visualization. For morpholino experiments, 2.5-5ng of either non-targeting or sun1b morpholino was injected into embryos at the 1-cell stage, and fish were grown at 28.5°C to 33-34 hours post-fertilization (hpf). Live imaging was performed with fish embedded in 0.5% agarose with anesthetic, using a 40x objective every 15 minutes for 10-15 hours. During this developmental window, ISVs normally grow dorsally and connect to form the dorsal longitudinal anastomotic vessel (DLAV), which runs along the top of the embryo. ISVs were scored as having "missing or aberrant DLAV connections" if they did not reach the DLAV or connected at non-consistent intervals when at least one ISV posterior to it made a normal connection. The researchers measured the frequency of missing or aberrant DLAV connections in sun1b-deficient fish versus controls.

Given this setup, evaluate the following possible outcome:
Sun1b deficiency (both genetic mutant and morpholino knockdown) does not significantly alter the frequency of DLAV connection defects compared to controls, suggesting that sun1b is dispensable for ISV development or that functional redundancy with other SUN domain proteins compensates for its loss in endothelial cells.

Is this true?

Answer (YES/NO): NO